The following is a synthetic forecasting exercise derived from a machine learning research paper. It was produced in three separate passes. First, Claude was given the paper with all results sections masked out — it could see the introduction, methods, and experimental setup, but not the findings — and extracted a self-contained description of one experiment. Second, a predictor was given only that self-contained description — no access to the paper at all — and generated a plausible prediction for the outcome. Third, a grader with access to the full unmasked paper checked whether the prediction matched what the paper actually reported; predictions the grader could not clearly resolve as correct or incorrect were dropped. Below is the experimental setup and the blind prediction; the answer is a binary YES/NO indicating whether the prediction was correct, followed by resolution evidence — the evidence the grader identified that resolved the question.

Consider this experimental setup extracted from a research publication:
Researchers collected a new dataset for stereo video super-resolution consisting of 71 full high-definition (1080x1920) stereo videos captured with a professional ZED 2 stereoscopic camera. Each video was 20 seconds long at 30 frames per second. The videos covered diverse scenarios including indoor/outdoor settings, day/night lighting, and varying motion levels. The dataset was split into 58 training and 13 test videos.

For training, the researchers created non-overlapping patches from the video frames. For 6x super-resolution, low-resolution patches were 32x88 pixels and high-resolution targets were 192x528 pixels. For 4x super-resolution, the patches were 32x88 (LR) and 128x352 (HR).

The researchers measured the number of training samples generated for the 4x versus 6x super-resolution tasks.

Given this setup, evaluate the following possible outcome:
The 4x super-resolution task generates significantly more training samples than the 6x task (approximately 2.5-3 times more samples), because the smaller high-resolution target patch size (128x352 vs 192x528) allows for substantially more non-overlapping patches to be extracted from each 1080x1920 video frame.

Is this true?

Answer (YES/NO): YES